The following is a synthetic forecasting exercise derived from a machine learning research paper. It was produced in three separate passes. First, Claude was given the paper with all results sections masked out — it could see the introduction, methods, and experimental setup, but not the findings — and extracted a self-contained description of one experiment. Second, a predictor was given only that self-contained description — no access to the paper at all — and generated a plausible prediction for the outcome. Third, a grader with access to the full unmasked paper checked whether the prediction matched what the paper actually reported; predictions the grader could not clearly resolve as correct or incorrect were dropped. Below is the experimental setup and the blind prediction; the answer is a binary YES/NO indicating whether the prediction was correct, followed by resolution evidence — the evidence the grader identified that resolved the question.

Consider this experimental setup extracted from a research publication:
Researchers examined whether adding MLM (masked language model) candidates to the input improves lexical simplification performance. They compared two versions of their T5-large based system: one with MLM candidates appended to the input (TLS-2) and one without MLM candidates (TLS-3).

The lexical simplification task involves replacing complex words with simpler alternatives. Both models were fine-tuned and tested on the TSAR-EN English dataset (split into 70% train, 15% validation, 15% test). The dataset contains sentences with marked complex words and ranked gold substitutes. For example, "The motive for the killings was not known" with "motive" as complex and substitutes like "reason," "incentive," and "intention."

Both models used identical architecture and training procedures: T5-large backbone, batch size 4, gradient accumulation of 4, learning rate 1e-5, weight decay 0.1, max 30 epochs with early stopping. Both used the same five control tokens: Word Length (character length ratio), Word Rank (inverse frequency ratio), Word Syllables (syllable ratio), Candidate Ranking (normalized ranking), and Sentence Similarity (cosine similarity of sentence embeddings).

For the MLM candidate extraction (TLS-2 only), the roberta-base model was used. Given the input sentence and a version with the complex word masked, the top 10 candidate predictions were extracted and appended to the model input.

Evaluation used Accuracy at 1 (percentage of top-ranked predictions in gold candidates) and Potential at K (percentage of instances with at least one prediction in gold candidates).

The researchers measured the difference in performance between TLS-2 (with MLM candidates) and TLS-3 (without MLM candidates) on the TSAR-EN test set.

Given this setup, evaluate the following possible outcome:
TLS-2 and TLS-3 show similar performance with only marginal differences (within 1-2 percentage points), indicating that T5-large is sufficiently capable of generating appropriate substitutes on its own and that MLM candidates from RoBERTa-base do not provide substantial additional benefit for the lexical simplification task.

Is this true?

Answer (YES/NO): NO